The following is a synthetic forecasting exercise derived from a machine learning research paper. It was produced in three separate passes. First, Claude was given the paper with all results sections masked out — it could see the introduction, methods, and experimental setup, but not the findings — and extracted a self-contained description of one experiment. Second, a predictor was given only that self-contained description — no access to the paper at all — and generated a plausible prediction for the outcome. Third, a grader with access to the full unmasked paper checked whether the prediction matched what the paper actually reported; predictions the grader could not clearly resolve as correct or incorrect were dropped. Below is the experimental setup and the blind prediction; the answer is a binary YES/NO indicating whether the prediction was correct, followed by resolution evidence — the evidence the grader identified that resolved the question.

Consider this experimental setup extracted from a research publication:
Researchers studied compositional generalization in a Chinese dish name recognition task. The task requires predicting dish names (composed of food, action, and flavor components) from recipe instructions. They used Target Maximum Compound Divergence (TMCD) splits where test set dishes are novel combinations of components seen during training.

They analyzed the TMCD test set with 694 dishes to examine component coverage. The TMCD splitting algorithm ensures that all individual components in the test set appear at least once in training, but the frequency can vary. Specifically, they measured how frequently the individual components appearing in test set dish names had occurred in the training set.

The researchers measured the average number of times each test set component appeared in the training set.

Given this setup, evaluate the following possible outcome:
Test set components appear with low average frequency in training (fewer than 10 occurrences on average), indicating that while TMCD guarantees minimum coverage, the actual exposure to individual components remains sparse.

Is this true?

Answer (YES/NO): NO